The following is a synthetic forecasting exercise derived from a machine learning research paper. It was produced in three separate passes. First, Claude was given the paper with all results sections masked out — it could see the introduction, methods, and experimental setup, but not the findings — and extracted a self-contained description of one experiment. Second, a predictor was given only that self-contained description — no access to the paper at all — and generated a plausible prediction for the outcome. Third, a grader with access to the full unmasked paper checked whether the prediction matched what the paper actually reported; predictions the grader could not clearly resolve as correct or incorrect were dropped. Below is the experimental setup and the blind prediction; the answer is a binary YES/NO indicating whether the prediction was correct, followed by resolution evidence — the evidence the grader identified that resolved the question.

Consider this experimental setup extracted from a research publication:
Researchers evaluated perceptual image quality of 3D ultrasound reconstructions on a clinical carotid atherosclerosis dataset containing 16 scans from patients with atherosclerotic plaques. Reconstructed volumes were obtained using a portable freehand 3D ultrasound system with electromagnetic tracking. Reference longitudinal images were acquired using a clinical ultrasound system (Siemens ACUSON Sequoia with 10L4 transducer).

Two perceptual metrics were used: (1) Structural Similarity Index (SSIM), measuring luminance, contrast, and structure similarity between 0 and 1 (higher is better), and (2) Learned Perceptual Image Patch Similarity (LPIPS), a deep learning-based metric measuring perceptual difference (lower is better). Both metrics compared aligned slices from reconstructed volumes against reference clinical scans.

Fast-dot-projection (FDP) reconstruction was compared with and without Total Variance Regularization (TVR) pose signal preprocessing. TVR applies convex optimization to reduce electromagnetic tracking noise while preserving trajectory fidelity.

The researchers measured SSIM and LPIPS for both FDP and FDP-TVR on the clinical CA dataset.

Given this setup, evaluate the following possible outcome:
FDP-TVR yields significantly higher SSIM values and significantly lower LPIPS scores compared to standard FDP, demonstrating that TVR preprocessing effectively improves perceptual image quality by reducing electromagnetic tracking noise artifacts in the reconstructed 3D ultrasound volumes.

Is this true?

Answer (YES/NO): NO